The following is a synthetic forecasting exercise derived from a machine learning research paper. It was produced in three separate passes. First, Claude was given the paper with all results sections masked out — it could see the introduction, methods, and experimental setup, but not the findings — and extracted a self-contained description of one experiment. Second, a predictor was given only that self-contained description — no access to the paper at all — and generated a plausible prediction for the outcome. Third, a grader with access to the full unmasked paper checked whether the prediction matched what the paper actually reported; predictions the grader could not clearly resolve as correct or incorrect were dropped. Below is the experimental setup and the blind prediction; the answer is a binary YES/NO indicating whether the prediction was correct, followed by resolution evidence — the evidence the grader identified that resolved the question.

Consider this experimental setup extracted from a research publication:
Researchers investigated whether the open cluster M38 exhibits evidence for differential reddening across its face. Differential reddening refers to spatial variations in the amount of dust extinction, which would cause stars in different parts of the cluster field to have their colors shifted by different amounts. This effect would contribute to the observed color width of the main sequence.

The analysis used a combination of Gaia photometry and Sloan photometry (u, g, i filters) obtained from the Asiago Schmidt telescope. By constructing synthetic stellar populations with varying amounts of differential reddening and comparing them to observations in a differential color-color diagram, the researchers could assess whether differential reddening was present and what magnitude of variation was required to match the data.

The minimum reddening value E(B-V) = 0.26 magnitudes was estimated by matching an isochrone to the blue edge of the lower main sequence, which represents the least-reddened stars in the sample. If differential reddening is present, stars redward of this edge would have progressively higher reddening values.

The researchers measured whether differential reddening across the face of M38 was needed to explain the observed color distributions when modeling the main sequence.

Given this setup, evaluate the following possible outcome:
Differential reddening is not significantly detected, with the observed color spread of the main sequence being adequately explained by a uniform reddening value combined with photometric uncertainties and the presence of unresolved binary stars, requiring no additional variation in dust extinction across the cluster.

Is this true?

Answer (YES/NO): NO